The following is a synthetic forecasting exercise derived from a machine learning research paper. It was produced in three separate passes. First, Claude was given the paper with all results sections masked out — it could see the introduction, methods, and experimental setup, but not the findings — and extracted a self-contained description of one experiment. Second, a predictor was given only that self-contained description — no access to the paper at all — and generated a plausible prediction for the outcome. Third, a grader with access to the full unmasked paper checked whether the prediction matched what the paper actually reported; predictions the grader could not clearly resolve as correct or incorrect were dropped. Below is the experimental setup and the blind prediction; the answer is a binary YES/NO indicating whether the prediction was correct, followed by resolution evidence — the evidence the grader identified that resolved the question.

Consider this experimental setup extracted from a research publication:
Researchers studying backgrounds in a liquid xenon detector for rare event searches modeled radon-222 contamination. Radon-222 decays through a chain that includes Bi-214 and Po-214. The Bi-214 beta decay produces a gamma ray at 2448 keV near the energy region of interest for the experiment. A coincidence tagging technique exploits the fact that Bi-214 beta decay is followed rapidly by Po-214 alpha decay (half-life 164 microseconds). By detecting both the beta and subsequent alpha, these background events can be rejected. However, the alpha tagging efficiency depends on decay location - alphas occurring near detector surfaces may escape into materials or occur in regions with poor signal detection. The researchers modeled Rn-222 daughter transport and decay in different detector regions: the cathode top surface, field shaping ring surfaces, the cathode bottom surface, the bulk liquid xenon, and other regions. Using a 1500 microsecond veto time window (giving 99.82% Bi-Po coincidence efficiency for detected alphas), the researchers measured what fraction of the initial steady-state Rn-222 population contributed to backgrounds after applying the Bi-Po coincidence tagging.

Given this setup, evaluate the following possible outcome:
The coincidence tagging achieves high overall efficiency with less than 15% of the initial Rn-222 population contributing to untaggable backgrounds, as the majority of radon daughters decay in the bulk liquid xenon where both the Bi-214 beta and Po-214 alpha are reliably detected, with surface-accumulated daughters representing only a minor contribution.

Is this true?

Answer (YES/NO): NO